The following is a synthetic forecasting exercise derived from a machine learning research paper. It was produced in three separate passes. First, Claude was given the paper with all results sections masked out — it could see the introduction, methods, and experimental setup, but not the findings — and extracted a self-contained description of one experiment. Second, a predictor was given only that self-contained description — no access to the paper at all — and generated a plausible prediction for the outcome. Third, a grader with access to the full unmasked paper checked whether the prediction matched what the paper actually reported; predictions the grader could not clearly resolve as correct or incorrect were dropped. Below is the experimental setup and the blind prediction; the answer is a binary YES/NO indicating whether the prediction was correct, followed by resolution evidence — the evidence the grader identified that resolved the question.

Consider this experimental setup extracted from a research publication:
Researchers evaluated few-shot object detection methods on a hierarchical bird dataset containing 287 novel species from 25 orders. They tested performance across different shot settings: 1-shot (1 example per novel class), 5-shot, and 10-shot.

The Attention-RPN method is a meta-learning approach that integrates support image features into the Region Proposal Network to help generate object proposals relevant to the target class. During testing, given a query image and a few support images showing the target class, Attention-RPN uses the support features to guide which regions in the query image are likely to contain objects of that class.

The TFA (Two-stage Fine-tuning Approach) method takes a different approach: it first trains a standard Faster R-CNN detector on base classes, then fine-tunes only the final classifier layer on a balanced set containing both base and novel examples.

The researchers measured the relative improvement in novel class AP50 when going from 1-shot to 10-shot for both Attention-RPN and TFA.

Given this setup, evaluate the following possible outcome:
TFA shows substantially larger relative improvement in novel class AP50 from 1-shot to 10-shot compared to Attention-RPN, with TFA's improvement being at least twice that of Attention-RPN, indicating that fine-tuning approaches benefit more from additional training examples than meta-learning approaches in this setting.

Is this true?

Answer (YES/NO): YES